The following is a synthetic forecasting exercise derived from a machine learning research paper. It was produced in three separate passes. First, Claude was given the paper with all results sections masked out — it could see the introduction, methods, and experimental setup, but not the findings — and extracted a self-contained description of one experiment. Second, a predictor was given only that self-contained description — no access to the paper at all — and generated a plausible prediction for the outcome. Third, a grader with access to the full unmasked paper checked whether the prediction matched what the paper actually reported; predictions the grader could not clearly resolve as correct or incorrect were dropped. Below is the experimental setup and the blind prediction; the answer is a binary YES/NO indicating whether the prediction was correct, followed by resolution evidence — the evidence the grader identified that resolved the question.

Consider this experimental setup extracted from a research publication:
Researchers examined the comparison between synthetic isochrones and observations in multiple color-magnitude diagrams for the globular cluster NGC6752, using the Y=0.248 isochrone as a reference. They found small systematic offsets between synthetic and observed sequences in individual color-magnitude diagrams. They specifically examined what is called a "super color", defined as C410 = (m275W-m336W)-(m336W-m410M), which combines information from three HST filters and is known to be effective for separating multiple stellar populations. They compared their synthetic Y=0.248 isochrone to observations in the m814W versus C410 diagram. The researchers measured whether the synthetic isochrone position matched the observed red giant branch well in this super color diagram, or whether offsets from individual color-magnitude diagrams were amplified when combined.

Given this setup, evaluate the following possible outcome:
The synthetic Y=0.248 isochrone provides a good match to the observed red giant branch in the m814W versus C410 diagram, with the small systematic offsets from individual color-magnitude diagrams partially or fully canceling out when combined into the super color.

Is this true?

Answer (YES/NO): NO